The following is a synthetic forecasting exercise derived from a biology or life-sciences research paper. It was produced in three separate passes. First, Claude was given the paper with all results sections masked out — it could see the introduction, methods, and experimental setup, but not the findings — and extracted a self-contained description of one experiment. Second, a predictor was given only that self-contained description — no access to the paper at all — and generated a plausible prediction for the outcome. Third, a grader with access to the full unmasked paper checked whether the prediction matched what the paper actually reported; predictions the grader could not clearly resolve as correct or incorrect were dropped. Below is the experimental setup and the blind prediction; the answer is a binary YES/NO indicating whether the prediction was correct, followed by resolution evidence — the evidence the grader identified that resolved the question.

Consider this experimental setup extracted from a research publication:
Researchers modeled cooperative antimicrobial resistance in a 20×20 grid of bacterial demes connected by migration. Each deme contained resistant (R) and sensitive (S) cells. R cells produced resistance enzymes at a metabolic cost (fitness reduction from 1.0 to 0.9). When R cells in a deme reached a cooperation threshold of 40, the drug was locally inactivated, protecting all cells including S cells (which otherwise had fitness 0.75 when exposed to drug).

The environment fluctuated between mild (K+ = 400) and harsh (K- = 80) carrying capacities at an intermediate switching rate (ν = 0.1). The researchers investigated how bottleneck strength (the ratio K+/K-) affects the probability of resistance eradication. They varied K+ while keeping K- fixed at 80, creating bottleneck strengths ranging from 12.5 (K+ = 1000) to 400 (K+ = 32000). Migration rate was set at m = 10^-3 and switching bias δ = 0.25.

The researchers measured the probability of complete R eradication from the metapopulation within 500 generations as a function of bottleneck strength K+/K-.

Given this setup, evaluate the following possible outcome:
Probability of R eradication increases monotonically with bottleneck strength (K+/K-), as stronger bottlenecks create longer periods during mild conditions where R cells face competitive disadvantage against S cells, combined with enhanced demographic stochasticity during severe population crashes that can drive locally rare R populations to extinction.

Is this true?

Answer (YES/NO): YES